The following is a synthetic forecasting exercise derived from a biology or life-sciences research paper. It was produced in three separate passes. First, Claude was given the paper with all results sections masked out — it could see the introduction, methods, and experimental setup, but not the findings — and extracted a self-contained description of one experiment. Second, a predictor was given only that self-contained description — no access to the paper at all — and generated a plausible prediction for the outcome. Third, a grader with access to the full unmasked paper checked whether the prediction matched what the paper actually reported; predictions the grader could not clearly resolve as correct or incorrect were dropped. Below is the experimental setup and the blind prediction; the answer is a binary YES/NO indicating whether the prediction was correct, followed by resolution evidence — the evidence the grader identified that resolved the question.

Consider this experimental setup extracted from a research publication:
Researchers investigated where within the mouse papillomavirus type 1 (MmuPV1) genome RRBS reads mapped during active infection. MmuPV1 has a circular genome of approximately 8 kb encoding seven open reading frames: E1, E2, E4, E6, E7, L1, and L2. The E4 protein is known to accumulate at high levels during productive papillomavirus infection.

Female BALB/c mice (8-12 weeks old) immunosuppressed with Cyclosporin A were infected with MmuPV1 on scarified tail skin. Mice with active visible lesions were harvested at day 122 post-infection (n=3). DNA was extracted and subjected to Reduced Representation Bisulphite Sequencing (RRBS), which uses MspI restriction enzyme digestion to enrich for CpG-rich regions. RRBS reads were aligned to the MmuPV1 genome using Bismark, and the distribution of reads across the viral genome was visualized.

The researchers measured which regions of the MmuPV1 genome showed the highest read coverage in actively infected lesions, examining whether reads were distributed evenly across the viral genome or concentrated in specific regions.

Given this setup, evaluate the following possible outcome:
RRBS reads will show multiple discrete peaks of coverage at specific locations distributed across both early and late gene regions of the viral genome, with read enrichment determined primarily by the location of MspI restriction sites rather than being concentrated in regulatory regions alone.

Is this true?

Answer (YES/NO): NO